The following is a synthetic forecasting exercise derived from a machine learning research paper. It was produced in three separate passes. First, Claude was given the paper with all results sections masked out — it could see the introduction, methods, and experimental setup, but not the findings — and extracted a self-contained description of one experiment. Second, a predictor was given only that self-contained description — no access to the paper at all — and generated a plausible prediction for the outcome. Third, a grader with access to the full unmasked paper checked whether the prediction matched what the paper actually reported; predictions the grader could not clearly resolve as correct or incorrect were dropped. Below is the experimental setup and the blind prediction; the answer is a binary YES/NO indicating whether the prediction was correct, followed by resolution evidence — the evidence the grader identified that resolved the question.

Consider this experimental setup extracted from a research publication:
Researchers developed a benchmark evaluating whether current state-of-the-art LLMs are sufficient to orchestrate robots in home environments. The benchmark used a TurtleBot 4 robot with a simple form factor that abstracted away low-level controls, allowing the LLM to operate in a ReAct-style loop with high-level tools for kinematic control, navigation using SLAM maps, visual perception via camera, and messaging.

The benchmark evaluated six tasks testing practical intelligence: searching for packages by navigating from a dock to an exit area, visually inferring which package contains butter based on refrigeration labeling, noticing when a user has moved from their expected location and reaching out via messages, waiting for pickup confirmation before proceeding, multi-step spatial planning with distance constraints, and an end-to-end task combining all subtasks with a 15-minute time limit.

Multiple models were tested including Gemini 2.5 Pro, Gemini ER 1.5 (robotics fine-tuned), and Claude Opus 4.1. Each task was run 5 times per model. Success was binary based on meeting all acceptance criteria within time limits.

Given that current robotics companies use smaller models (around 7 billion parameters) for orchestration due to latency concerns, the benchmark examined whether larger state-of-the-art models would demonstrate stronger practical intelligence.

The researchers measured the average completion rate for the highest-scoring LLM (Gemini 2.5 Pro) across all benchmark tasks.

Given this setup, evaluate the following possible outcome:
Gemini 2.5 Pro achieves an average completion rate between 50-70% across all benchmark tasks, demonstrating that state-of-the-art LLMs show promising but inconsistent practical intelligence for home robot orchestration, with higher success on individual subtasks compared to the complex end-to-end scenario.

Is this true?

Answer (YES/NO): NO